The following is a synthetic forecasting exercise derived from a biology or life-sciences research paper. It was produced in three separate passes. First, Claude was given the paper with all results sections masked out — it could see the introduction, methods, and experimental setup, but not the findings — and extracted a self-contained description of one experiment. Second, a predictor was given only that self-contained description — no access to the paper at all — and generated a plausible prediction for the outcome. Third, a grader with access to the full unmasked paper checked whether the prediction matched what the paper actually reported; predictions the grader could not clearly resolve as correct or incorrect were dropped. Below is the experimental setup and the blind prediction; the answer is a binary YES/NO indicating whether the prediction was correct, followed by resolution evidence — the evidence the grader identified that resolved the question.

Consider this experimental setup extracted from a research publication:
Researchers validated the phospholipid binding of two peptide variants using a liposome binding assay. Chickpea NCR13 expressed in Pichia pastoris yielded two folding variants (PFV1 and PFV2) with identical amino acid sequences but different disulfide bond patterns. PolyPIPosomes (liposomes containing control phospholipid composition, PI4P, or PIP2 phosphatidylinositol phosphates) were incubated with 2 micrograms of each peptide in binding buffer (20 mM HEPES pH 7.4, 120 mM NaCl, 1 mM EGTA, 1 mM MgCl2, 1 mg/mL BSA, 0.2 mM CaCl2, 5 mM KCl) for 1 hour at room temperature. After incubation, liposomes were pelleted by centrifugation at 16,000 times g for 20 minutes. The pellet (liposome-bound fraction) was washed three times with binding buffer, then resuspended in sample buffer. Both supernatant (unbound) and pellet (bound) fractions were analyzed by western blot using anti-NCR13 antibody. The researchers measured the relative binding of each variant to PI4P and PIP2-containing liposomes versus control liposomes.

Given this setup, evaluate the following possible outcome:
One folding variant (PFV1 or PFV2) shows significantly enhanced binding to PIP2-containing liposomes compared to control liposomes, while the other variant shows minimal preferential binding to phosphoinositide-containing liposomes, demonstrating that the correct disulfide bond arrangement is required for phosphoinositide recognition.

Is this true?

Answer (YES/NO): NO